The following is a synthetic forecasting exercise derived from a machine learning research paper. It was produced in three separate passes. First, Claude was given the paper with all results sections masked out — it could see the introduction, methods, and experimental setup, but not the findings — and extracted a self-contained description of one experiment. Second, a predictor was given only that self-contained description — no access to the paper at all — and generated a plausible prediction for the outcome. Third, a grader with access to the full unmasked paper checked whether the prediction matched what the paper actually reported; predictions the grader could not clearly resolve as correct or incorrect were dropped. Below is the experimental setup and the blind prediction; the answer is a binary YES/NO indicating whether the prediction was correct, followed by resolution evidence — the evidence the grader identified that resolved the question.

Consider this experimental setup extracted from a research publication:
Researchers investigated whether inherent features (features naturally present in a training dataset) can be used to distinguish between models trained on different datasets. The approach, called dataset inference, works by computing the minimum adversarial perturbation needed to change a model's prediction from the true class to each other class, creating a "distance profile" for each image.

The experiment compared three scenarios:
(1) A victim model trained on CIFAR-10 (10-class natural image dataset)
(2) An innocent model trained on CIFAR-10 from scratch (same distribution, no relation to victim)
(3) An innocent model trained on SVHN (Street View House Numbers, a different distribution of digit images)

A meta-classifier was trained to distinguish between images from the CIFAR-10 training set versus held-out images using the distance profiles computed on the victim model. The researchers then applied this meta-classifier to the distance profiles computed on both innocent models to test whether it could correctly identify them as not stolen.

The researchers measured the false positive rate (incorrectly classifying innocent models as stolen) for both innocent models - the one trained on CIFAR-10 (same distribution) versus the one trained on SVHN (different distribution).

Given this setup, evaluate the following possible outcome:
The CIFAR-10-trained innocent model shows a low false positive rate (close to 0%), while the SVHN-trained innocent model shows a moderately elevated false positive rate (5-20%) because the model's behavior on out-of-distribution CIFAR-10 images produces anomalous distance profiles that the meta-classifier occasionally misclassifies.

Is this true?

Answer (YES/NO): NO